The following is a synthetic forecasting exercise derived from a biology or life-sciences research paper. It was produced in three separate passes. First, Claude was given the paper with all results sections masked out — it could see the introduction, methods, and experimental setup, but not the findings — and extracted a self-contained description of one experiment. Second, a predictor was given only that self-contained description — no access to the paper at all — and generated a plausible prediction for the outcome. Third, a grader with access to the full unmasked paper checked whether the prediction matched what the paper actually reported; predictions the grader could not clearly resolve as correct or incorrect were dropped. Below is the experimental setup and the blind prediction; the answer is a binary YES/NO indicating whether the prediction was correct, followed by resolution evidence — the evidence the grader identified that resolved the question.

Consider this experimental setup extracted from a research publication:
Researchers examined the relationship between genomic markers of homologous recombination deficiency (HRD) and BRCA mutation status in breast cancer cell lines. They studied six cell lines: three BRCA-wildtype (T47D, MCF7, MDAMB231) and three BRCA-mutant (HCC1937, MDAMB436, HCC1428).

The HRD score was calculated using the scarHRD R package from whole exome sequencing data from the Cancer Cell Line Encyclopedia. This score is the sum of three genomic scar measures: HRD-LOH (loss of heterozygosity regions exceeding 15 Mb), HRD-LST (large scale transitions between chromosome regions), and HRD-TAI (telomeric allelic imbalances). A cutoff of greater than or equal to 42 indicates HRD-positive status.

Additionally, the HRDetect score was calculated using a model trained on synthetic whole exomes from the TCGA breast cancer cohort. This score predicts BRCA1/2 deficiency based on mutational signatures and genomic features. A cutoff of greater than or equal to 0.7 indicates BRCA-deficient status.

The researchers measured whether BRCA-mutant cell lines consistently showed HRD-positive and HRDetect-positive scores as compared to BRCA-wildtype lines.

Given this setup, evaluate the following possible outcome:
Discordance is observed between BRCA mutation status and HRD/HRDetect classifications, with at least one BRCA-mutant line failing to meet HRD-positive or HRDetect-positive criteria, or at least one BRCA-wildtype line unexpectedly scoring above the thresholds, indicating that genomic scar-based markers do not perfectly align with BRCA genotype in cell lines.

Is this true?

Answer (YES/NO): YES